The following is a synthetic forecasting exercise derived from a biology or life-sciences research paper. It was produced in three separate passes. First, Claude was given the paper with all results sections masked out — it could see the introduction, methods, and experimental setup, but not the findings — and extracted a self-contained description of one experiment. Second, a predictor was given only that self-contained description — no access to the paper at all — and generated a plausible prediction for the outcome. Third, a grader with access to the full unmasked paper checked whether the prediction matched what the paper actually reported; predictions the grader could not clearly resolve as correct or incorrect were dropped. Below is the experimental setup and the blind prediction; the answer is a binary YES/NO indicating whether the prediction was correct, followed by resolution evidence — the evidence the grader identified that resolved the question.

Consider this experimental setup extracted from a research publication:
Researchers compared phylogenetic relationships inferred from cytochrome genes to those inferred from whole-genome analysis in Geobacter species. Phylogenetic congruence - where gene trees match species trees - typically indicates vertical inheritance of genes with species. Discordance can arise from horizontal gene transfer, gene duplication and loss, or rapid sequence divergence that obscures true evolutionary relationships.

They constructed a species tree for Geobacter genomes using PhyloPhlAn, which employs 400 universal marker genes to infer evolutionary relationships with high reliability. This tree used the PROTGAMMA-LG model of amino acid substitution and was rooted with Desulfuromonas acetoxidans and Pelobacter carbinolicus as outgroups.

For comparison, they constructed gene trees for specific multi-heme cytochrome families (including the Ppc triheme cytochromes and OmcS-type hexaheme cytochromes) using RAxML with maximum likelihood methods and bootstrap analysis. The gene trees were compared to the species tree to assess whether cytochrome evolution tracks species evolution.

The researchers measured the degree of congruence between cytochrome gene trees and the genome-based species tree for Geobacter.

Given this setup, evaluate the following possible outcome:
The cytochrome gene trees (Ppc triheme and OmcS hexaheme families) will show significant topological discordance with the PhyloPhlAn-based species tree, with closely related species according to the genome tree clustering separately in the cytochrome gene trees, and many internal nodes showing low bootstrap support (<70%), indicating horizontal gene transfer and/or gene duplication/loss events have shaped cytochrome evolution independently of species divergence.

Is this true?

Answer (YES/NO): NO